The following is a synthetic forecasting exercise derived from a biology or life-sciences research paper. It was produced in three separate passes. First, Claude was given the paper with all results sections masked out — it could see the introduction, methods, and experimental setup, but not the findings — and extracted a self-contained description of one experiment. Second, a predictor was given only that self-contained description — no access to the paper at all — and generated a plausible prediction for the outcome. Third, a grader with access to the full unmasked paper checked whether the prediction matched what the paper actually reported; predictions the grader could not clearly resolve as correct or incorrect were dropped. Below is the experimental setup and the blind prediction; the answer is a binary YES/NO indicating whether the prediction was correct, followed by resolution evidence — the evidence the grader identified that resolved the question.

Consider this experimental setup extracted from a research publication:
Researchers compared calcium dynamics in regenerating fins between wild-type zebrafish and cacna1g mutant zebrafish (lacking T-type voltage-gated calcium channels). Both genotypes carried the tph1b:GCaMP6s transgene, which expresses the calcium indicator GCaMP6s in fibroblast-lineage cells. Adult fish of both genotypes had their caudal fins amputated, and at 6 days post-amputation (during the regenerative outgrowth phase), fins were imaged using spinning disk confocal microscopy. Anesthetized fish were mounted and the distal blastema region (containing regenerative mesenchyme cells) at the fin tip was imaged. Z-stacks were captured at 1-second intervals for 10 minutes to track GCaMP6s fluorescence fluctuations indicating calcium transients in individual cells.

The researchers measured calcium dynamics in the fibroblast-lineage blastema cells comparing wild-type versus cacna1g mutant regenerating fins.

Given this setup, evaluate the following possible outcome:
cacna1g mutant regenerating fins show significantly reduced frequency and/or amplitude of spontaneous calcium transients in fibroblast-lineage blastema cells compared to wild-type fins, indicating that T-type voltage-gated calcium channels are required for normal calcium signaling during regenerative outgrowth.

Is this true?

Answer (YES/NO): YES